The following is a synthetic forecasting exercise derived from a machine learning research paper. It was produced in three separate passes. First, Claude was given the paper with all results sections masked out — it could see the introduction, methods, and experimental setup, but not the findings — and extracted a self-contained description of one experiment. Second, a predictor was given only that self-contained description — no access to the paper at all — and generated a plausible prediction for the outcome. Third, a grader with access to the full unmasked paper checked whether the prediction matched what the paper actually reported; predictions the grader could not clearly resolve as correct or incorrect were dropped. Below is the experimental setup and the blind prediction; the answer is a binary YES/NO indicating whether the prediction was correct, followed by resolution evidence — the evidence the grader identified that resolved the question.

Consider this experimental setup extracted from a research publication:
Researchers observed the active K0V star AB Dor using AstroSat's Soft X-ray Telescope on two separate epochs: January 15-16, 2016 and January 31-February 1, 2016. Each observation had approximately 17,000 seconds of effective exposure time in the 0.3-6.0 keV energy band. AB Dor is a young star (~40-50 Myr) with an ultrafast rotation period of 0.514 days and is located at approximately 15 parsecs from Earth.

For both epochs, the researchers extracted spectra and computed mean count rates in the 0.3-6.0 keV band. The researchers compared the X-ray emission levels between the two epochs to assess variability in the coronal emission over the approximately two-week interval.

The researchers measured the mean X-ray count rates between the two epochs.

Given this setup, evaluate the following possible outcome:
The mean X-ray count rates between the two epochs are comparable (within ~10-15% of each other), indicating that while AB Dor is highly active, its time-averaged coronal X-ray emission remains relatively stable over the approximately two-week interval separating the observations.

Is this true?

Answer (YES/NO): YES